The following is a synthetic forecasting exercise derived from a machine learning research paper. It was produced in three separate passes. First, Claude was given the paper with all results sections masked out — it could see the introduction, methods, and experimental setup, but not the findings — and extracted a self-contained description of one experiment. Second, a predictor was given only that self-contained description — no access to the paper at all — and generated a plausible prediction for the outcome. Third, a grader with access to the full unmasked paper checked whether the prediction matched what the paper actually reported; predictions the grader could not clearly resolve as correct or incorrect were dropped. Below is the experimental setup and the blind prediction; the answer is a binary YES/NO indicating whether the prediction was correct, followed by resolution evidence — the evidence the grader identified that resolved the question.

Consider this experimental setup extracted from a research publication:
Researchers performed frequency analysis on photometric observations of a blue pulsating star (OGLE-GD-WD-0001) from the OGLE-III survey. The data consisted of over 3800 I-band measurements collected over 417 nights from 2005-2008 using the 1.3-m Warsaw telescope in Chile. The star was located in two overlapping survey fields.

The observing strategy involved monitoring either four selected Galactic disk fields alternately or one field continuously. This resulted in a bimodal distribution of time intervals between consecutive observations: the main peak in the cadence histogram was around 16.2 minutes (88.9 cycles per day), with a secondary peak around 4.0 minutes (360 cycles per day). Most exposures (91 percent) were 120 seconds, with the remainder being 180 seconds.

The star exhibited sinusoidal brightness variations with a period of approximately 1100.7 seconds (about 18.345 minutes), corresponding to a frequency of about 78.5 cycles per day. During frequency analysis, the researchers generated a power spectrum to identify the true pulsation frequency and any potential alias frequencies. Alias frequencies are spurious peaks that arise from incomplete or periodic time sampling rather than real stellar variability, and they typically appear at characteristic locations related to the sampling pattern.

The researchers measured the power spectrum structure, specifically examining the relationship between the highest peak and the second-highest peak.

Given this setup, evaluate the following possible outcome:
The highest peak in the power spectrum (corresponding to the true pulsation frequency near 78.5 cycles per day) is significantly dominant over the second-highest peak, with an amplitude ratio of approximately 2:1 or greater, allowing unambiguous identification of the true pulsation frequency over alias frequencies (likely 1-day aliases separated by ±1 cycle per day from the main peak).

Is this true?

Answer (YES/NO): NO